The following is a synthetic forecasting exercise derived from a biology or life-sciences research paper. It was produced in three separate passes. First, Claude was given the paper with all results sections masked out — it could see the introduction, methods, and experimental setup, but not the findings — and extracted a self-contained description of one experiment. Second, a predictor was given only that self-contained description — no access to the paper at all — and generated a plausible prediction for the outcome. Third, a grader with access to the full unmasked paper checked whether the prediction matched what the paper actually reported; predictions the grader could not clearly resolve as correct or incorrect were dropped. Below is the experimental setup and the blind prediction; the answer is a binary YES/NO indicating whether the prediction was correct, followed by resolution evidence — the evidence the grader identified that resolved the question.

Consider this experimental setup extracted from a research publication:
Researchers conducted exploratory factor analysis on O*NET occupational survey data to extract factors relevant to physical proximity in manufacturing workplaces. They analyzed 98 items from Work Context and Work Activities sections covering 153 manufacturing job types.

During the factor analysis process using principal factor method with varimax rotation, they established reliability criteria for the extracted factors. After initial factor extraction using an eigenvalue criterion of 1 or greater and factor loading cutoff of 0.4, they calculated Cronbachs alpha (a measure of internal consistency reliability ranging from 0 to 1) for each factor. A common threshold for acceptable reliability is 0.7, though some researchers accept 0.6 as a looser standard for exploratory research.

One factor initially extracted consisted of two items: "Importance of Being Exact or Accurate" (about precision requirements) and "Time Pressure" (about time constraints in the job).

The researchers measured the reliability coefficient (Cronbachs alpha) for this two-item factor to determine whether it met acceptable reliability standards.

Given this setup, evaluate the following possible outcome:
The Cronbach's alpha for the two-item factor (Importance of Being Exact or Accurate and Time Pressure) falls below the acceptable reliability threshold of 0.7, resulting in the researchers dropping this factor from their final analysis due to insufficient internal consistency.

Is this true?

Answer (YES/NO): YES